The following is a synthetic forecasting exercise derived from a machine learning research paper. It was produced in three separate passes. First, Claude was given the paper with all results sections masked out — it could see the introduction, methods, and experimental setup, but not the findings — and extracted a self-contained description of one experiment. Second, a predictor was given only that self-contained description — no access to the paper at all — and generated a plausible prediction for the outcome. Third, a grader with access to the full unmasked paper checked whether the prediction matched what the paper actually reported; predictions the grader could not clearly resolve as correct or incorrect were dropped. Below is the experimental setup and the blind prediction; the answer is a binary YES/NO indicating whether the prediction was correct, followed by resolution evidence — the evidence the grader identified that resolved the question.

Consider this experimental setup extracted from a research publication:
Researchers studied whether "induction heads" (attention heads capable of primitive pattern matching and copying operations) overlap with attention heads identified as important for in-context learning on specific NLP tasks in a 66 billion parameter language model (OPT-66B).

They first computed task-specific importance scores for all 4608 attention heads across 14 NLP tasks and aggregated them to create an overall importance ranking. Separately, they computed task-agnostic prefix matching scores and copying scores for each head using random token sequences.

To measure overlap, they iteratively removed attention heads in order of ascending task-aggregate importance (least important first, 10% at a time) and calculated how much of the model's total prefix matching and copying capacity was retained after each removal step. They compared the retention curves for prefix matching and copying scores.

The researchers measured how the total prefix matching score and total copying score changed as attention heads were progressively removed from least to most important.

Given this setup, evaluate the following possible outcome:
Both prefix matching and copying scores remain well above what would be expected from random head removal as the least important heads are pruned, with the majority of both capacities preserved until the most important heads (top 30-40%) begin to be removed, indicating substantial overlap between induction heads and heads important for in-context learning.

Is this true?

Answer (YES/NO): NO